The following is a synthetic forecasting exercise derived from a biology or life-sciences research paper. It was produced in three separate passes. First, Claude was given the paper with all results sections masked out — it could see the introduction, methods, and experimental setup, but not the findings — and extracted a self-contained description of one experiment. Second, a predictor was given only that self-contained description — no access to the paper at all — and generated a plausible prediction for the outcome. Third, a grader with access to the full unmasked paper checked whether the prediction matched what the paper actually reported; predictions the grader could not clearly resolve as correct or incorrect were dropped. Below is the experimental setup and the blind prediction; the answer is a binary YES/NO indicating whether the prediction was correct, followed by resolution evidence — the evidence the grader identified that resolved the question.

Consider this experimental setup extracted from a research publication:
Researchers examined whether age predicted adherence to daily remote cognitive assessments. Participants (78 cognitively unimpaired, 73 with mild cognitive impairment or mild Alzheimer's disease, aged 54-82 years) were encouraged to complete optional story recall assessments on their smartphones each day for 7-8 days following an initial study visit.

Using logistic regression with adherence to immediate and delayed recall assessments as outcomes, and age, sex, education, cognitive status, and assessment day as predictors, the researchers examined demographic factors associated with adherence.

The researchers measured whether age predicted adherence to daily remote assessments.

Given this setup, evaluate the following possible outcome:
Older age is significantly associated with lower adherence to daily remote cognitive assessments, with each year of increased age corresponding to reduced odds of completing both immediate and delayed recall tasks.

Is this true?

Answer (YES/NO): NO